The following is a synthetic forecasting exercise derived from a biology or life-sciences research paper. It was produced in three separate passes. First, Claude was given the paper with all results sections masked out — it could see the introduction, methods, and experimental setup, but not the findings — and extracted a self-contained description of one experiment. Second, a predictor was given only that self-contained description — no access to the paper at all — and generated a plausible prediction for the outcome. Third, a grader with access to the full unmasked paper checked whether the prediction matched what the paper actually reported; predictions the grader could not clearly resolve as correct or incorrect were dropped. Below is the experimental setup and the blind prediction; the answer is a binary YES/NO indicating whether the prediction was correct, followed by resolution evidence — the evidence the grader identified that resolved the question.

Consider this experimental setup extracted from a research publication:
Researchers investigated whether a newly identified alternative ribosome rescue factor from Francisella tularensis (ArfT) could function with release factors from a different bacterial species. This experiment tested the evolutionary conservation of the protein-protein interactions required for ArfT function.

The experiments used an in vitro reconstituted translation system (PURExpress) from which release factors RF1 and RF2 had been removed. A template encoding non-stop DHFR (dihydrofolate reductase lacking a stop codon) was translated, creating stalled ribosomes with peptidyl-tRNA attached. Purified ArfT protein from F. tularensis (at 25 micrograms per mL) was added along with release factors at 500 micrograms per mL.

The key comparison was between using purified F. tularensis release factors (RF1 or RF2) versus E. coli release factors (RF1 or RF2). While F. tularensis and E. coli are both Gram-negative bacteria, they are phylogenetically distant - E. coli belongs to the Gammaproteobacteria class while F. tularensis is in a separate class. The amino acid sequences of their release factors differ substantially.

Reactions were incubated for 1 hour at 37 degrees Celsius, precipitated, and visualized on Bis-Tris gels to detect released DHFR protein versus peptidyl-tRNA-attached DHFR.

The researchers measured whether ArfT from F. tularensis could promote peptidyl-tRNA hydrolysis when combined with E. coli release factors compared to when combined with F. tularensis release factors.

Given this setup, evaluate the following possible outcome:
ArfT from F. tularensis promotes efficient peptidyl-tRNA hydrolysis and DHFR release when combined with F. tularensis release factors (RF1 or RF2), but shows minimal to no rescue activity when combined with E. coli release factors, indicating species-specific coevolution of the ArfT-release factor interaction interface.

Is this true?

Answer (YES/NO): YES